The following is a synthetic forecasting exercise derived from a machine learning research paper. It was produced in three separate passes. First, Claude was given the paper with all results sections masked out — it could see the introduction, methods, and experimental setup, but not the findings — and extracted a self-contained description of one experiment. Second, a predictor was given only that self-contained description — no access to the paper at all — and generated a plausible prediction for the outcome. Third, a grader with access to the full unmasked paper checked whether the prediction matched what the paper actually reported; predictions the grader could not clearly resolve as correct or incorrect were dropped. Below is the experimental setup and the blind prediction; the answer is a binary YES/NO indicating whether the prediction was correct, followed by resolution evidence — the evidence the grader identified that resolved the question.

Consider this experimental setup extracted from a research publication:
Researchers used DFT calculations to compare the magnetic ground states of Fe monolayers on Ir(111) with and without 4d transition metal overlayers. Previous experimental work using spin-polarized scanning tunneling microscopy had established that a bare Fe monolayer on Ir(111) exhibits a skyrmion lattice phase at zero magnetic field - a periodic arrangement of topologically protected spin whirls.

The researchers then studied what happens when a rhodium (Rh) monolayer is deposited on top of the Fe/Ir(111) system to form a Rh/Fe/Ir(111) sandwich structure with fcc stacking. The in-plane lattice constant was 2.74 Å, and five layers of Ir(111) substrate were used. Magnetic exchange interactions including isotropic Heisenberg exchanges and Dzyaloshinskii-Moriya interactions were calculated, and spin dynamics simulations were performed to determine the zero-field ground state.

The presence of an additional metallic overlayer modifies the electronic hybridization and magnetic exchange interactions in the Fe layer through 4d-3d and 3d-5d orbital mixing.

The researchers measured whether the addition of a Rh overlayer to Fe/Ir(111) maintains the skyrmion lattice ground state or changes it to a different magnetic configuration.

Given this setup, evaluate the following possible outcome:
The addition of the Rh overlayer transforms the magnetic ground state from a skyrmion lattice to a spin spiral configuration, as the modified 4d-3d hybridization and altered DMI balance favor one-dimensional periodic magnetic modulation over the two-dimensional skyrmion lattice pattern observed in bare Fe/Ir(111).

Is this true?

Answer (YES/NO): YES